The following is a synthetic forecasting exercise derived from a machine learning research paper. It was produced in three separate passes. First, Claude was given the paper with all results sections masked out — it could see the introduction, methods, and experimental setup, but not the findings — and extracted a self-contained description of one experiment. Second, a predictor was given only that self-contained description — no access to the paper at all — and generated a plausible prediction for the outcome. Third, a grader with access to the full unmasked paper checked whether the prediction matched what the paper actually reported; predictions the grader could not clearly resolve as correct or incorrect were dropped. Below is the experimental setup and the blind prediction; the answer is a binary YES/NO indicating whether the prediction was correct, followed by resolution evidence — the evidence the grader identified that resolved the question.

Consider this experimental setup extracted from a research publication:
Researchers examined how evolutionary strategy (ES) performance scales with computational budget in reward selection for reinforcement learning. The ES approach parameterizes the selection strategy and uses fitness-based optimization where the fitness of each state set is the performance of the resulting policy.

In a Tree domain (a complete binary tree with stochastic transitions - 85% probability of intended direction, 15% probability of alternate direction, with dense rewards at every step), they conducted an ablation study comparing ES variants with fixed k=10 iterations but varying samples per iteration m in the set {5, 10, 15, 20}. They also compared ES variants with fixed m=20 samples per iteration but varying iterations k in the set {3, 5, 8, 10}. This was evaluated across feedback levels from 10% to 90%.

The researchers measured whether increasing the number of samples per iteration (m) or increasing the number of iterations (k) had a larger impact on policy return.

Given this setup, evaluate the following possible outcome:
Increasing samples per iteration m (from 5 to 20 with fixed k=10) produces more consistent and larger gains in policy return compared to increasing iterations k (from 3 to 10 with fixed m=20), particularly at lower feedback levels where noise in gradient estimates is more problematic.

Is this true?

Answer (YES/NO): NO